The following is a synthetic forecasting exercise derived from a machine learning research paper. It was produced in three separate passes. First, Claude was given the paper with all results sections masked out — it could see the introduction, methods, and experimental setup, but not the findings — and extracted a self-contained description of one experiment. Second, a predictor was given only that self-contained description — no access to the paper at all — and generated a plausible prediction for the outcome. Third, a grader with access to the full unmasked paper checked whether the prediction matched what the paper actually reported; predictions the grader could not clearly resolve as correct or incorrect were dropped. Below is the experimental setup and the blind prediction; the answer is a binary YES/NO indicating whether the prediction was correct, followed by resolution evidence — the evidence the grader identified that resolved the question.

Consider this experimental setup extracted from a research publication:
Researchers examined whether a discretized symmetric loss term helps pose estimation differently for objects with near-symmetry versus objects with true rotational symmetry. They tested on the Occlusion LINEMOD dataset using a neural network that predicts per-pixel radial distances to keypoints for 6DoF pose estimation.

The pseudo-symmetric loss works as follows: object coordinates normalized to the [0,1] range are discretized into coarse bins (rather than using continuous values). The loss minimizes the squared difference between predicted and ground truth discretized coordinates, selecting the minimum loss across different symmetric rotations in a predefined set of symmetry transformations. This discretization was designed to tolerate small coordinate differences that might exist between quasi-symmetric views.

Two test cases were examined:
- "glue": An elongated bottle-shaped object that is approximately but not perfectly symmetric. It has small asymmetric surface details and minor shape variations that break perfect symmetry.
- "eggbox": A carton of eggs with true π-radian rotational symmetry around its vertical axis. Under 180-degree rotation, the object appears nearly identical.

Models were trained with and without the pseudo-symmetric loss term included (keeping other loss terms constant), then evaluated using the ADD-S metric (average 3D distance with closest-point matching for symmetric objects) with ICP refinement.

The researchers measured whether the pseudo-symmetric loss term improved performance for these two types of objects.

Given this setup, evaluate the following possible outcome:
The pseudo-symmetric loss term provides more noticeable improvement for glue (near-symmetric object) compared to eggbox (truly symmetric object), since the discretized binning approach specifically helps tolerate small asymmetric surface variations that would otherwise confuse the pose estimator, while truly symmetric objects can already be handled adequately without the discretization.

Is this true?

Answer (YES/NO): YES